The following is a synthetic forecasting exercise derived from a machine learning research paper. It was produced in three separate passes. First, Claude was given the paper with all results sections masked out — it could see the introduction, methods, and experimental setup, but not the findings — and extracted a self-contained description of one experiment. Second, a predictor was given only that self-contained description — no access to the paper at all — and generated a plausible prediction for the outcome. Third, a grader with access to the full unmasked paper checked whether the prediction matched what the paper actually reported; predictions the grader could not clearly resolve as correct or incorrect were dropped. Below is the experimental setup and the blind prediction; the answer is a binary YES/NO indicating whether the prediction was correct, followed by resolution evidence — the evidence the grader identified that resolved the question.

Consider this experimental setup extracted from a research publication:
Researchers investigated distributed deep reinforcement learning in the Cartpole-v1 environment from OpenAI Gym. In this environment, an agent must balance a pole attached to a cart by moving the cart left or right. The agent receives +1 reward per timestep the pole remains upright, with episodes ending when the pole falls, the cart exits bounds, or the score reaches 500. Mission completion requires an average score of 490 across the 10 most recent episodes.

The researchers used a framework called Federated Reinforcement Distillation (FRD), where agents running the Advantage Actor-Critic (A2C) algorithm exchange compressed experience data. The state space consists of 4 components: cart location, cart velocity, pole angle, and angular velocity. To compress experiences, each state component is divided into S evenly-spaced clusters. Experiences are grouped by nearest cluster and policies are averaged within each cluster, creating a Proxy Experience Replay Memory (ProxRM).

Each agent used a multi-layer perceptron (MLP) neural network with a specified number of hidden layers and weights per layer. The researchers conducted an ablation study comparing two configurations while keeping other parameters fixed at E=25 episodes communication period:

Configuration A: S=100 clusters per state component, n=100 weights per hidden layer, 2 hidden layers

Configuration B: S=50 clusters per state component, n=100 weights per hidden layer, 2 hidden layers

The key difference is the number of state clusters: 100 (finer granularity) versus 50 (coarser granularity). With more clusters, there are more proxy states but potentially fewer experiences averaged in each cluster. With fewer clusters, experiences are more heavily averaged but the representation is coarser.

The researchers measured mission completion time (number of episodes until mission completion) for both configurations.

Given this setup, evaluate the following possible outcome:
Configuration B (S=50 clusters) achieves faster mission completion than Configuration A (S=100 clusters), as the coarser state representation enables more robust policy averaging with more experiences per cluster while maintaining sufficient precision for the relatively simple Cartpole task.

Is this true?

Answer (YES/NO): NO